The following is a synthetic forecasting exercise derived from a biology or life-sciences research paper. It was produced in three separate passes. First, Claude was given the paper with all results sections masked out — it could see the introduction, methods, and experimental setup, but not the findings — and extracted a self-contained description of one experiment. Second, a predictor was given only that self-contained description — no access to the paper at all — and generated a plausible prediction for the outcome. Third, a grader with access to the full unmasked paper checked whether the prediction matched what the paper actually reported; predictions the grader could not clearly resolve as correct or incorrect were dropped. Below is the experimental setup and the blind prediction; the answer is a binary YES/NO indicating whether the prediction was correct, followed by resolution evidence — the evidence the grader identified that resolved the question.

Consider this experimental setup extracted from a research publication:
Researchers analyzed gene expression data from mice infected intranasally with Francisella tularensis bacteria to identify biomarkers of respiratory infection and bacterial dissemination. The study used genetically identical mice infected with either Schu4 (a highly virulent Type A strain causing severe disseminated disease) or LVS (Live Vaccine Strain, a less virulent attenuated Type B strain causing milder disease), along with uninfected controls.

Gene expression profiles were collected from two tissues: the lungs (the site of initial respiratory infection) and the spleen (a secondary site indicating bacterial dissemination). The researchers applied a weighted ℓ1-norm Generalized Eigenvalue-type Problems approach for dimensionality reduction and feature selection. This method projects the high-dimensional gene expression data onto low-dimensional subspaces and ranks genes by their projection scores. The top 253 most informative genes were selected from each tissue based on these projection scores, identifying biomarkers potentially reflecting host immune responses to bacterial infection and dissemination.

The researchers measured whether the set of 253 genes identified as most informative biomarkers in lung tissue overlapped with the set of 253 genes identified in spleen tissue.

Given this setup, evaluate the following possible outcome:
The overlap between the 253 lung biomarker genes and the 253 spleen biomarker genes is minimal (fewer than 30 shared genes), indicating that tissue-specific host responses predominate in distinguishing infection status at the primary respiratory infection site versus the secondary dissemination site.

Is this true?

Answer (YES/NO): YES